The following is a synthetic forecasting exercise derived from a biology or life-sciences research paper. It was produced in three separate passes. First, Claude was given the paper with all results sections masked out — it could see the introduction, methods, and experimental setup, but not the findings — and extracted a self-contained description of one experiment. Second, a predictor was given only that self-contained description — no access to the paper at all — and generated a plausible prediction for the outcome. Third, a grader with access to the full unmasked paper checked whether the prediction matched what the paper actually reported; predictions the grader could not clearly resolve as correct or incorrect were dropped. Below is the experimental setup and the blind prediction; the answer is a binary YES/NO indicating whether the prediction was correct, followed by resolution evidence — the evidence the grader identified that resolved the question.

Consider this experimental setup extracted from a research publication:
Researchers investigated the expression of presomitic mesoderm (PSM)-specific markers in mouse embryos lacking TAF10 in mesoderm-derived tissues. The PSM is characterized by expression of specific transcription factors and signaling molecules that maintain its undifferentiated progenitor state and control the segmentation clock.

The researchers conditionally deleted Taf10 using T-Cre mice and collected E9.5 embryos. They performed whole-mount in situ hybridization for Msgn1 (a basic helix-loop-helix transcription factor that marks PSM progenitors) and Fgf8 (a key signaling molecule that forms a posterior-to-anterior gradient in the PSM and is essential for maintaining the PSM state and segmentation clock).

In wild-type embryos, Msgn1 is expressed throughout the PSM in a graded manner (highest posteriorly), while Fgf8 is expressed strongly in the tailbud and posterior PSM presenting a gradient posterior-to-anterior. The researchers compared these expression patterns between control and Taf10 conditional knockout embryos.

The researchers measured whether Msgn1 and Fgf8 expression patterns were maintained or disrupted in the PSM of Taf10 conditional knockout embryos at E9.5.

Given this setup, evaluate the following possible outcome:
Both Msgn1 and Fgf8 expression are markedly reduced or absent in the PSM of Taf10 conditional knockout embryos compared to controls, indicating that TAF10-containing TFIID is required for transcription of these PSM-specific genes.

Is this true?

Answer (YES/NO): NO